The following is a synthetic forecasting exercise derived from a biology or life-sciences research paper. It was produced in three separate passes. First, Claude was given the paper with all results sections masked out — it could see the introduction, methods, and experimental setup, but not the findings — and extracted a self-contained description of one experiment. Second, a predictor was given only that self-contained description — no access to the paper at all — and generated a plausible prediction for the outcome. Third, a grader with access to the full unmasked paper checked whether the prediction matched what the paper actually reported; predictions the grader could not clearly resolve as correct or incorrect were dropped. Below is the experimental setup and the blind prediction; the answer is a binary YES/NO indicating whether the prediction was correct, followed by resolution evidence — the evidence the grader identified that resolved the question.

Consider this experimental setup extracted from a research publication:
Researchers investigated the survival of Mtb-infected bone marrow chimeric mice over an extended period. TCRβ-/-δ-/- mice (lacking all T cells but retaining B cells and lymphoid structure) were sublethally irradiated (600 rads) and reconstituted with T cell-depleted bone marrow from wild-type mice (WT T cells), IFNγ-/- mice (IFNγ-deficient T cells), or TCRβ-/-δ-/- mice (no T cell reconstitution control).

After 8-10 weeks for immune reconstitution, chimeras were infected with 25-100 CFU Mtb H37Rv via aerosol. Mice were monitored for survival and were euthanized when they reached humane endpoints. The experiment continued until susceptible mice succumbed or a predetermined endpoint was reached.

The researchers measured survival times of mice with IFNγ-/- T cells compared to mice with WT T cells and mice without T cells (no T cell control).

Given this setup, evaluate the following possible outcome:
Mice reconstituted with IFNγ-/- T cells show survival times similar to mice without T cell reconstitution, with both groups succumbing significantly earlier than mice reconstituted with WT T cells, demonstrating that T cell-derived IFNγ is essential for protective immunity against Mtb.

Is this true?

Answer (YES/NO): NO